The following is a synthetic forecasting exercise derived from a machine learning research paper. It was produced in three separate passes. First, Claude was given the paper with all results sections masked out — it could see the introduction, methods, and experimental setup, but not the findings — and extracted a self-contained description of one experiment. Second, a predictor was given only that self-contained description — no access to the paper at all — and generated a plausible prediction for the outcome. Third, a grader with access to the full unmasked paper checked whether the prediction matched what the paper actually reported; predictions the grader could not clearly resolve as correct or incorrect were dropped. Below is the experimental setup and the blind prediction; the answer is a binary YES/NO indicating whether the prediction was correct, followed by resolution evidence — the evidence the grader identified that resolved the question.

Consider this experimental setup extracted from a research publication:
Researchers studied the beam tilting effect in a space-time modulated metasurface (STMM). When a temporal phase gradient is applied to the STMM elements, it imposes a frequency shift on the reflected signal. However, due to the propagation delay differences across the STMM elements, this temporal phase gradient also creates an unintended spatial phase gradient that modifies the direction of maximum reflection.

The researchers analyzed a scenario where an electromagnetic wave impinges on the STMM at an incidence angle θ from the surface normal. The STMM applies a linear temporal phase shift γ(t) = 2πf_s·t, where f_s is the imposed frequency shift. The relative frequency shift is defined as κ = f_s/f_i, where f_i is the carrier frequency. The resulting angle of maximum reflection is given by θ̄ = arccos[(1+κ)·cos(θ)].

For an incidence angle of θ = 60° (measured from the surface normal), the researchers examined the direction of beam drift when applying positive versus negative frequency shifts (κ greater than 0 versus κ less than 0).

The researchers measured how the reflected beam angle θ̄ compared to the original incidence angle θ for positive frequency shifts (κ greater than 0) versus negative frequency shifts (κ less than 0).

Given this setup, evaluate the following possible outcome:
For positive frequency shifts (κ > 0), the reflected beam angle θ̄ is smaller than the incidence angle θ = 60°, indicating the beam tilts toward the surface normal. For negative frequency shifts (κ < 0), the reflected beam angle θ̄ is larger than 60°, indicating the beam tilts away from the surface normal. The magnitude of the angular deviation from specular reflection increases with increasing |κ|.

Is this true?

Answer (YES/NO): YES